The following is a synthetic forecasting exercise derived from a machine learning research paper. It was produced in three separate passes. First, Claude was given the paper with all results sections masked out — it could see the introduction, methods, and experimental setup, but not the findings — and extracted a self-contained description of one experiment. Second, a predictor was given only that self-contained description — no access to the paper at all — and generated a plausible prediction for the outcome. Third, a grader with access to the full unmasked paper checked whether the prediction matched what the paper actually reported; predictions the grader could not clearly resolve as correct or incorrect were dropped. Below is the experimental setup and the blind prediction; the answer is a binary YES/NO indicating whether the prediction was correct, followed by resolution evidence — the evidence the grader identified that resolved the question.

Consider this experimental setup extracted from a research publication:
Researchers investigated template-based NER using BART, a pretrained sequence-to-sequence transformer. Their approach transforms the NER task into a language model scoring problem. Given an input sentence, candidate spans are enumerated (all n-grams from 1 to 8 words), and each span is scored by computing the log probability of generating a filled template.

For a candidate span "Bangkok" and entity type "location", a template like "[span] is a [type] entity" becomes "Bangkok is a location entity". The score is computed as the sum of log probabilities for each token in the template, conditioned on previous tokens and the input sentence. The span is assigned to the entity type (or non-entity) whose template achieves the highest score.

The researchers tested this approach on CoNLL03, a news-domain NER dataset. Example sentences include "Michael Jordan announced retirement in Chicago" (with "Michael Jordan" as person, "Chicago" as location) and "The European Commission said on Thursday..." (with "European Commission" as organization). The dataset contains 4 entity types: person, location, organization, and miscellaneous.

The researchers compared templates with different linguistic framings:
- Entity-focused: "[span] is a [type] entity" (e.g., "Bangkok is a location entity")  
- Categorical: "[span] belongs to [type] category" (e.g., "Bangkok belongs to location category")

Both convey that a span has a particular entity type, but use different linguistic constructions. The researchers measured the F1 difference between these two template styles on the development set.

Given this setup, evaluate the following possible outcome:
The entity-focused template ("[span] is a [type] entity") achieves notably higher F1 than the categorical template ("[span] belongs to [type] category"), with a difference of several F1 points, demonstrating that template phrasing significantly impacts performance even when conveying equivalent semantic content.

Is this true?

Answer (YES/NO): YES